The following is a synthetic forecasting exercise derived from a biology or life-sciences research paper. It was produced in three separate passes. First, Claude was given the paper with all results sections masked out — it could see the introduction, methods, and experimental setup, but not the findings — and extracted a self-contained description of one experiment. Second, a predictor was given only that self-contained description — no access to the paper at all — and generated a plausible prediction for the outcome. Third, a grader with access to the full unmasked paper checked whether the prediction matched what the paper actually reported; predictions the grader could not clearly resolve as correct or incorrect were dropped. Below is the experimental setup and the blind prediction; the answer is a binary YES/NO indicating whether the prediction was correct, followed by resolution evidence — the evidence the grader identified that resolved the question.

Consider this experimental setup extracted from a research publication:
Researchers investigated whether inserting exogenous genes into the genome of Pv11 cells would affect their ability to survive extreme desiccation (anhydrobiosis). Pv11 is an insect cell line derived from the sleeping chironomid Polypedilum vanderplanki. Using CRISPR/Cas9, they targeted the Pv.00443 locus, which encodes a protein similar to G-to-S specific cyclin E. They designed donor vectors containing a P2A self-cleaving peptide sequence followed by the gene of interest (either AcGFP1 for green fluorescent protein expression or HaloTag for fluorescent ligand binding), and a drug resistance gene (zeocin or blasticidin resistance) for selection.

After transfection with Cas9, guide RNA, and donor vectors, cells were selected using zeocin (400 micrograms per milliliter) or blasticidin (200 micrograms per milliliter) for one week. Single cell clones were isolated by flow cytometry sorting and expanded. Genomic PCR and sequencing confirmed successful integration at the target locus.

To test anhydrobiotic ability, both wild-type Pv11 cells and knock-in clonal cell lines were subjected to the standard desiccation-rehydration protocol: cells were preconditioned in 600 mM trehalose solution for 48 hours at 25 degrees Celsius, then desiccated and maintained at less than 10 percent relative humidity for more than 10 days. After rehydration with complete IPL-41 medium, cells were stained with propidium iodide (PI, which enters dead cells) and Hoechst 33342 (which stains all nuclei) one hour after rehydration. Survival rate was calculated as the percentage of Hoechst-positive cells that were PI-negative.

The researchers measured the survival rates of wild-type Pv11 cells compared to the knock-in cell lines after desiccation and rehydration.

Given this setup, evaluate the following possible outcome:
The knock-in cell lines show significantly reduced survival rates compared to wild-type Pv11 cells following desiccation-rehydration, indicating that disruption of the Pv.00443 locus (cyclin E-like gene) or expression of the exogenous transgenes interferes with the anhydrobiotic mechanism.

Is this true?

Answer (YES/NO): NO